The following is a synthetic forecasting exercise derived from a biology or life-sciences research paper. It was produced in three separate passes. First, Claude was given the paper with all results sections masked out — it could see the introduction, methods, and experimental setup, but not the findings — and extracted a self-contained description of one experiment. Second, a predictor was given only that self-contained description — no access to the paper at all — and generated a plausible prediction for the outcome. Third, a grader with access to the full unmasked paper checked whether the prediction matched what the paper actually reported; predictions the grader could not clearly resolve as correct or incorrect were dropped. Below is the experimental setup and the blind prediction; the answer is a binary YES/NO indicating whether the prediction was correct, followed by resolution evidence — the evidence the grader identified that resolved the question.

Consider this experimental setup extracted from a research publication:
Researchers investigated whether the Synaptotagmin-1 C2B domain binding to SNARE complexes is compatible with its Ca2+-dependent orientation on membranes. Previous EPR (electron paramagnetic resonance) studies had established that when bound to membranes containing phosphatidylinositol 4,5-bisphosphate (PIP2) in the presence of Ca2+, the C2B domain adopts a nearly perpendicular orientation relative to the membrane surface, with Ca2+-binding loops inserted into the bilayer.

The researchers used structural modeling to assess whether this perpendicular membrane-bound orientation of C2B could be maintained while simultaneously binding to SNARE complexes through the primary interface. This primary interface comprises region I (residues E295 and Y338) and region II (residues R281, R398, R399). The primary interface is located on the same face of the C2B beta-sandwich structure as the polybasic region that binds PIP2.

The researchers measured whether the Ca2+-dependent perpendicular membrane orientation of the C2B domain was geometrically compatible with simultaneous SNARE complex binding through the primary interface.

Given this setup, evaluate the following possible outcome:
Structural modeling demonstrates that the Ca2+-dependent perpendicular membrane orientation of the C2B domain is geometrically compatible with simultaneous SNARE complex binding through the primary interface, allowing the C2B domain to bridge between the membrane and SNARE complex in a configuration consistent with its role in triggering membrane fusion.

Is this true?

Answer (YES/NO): NO